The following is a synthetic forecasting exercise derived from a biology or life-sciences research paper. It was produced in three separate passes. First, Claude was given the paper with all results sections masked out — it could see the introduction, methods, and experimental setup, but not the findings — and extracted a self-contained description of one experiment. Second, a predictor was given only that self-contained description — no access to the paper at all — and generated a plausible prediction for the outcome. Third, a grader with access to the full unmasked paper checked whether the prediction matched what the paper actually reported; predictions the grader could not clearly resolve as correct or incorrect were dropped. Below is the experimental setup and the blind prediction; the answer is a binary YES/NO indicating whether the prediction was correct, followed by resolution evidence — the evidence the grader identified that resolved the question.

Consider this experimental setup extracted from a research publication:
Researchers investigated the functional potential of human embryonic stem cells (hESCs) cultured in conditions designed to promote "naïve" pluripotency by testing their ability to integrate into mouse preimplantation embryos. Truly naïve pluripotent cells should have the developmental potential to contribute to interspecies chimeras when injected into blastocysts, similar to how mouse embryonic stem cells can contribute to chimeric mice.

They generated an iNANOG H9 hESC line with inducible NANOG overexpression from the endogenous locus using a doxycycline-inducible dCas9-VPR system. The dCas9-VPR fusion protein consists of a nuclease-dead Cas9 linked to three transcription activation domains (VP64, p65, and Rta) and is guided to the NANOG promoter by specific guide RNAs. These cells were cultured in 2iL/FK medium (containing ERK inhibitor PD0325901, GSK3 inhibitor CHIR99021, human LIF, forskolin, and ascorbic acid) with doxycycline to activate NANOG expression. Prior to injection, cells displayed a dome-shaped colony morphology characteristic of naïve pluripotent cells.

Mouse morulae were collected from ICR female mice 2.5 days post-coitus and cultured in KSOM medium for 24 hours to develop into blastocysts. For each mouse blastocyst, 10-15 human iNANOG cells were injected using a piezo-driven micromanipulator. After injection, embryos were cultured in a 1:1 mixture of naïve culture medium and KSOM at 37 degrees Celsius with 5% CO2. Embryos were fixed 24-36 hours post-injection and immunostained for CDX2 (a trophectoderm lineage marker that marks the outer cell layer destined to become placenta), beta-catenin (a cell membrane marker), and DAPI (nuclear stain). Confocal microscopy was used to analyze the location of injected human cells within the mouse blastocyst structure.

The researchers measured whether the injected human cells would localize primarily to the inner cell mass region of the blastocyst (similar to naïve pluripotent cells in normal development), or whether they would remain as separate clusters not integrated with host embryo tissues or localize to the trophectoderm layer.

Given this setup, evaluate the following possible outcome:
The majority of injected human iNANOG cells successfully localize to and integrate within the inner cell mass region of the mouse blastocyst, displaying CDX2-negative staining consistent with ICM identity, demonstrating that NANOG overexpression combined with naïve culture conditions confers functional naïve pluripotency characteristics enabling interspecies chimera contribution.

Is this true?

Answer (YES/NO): NO